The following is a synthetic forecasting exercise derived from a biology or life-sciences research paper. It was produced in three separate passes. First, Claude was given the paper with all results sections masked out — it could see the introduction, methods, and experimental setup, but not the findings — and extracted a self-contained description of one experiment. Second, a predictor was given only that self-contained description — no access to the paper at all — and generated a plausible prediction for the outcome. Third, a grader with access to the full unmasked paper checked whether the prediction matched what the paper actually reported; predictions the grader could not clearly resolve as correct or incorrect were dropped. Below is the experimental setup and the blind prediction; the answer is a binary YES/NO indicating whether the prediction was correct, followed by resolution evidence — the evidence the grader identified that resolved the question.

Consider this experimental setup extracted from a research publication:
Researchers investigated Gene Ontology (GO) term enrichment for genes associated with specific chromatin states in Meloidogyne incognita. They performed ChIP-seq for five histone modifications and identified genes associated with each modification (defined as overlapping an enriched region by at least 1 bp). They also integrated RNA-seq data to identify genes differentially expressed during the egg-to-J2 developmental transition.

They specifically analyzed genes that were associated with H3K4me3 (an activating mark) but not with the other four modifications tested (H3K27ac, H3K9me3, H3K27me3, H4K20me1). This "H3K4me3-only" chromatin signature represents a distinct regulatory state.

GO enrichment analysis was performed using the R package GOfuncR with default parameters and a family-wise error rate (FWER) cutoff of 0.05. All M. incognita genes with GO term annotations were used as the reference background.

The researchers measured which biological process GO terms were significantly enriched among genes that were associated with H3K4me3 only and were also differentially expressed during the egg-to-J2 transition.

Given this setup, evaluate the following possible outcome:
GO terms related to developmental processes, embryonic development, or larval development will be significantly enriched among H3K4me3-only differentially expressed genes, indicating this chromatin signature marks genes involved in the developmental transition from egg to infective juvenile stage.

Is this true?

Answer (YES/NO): NO